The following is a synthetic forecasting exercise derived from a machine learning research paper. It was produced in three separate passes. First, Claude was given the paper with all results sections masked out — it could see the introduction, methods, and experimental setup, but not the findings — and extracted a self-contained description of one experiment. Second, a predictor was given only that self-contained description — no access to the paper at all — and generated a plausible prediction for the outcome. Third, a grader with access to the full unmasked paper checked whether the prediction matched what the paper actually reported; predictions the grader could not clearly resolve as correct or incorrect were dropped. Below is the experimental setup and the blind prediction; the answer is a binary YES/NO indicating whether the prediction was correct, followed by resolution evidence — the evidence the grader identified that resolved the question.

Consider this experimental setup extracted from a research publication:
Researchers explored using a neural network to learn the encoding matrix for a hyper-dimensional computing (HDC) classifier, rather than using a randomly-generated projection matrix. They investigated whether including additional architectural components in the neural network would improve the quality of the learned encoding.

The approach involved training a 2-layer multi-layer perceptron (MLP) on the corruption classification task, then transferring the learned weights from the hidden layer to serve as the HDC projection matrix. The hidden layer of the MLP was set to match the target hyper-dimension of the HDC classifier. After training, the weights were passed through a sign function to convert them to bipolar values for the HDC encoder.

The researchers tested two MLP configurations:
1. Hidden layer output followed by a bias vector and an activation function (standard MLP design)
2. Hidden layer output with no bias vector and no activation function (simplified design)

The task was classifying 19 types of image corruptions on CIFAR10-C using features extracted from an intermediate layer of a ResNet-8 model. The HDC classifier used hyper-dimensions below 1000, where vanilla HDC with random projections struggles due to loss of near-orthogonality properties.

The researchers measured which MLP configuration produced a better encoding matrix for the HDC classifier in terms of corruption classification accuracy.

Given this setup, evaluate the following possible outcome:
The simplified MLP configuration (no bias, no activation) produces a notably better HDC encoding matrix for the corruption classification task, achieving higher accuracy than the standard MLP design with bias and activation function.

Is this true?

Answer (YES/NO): YES